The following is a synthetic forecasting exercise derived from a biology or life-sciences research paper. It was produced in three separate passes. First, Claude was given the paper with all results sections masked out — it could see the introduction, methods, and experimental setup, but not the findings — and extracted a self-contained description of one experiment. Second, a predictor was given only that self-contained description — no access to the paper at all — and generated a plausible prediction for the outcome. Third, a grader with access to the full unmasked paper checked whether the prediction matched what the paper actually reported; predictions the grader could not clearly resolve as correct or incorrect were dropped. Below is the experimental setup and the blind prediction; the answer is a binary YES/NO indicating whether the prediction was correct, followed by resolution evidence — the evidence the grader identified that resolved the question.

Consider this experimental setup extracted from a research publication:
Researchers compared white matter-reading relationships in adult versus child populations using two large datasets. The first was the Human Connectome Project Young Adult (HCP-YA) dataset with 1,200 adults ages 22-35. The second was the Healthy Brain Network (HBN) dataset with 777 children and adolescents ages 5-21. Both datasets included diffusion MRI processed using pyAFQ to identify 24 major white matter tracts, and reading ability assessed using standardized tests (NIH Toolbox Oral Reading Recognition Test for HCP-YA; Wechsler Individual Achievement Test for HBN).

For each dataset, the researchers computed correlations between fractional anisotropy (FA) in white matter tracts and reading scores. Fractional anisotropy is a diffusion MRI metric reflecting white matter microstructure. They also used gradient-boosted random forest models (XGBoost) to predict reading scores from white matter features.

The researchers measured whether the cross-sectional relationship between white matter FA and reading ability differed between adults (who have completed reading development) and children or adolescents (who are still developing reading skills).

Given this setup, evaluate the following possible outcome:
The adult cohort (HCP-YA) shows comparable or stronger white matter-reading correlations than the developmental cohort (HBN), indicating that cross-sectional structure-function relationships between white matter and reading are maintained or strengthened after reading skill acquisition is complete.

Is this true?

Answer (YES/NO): YES